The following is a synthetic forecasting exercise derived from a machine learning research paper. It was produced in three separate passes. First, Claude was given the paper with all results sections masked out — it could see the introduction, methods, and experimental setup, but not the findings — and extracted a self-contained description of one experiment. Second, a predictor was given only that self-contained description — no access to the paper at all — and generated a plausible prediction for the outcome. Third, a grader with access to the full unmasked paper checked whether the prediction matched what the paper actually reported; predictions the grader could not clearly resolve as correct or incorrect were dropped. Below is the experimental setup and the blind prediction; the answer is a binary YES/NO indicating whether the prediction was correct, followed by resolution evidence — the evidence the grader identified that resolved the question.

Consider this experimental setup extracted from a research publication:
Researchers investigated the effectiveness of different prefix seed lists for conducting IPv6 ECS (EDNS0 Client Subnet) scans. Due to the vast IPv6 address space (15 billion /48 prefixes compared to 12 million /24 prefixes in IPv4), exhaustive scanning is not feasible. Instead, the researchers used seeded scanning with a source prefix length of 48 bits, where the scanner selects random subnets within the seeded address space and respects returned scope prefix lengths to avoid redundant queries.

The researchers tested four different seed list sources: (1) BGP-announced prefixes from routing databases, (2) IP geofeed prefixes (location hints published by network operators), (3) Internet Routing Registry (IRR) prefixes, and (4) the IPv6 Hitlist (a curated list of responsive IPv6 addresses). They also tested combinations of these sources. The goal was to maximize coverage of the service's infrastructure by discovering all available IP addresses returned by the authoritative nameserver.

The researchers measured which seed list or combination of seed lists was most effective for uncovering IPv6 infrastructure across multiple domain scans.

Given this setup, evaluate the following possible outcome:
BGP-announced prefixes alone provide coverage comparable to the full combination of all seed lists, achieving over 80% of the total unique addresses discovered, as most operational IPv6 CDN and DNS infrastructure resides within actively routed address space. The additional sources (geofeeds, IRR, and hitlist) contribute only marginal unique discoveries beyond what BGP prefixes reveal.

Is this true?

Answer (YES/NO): NO